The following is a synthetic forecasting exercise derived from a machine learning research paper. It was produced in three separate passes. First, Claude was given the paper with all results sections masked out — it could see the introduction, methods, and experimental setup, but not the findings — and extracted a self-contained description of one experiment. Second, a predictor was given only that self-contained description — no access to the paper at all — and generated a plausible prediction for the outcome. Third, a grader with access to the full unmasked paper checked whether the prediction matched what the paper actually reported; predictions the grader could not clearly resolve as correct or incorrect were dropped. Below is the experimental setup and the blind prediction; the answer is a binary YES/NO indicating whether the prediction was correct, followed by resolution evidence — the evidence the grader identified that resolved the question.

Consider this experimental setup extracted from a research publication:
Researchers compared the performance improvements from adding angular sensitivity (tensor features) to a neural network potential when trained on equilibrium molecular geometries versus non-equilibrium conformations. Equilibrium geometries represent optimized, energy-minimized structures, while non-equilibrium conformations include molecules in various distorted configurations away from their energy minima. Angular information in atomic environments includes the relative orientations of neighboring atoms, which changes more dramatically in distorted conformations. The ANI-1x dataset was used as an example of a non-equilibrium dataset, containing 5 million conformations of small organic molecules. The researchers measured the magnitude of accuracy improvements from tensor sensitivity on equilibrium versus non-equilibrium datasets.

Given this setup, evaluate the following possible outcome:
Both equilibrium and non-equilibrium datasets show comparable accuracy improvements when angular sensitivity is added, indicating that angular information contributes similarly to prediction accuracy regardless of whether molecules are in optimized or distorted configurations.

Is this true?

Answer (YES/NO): NO